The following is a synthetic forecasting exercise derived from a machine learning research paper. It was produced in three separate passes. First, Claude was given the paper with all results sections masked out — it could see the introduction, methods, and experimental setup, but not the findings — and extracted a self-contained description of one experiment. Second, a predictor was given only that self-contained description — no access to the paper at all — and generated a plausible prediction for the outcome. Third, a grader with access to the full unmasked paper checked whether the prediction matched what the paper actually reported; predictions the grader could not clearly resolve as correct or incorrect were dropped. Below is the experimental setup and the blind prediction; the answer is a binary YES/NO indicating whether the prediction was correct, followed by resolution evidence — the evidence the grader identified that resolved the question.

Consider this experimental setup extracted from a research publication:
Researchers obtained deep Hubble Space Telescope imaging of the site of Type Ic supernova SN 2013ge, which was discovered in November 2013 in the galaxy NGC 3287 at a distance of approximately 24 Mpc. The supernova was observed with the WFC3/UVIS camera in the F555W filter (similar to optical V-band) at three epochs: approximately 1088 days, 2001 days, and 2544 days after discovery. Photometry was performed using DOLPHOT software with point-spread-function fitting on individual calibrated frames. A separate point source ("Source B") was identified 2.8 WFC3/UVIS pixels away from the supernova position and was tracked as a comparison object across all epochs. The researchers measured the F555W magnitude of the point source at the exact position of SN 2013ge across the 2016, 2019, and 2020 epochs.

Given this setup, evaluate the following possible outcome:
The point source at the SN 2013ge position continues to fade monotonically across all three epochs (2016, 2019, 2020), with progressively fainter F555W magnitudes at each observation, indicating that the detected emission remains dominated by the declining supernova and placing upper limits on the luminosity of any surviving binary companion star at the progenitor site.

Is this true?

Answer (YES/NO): NO